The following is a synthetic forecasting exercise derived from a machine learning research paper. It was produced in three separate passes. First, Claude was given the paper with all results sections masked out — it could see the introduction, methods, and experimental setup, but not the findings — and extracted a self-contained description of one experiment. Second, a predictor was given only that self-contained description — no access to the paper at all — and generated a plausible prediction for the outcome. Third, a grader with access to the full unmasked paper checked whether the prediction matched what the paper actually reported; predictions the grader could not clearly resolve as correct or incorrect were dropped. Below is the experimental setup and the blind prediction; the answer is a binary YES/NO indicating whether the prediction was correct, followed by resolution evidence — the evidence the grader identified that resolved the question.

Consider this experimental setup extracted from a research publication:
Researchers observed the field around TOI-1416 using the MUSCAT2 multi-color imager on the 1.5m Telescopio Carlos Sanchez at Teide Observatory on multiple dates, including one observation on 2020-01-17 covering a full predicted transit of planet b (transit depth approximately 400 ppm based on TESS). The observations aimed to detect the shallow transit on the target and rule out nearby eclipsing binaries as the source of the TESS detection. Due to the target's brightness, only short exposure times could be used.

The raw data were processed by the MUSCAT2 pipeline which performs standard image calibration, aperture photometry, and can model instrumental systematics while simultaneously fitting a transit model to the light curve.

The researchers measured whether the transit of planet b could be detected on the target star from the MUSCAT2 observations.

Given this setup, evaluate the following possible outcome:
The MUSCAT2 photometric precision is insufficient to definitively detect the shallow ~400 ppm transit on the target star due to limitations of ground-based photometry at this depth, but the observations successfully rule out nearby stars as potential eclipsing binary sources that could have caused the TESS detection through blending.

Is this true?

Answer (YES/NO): NO